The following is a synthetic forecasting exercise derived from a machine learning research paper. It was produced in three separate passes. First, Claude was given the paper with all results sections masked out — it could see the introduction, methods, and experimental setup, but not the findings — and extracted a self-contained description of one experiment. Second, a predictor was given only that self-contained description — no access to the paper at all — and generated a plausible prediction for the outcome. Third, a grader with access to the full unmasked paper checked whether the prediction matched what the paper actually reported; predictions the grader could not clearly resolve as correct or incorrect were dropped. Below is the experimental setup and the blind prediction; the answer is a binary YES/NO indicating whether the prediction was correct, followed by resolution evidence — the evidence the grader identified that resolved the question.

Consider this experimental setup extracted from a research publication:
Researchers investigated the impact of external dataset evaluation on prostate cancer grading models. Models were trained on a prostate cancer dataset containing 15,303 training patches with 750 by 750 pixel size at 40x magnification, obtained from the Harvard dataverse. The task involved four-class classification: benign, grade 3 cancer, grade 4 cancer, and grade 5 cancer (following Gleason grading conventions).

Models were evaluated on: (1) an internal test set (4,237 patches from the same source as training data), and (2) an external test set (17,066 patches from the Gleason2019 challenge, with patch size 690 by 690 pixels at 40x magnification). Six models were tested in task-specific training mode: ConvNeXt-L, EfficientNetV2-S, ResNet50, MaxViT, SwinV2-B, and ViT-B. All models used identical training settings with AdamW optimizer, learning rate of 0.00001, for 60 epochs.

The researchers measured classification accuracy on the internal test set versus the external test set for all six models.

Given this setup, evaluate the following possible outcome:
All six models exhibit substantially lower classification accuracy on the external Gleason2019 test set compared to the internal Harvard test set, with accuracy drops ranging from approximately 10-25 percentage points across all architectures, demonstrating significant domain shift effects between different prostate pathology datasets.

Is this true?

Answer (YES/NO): NO